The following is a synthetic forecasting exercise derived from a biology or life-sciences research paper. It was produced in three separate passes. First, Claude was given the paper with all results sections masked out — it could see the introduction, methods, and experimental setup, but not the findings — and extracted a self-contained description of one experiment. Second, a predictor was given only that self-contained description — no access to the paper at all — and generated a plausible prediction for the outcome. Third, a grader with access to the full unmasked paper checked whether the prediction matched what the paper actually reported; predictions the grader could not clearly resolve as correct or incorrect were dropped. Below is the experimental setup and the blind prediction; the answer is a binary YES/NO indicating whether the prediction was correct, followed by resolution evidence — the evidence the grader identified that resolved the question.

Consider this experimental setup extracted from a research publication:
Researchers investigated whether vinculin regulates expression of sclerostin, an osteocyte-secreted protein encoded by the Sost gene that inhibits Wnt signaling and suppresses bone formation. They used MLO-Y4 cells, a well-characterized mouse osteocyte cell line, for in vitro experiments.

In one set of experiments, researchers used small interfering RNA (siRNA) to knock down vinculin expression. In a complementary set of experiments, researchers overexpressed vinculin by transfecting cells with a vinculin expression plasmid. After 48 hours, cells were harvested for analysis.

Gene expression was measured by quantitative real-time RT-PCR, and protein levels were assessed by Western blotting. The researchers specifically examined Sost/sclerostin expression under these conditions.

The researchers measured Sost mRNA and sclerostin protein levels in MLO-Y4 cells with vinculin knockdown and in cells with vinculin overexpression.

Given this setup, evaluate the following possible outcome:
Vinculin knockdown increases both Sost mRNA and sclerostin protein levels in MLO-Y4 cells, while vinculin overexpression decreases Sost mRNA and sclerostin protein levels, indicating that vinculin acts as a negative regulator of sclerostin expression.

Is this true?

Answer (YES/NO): YES